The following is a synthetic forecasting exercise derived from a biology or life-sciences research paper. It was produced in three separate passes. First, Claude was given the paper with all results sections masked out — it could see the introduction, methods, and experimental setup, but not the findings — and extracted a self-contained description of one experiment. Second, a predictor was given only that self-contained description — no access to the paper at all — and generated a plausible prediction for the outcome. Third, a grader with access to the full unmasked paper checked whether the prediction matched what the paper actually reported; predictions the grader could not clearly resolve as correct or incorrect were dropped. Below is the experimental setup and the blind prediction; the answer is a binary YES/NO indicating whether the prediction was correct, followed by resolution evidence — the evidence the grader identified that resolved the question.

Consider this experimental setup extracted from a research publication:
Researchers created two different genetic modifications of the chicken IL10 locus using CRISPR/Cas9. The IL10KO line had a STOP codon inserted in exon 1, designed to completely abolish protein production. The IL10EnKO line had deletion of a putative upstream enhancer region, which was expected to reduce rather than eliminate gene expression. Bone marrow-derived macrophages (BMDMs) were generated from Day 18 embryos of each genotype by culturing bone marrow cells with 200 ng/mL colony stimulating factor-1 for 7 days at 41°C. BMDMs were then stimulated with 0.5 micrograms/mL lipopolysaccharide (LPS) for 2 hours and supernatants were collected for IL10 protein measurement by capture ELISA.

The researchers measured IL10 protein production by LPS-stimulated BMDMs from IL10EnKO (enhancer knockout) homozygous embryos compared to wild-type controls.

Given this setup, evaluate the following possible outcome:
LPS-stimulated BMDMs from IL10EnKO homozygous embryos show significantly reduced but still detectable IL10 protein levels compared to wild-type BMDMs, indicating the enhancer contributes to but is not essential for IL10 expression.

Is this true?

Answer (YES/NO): YES